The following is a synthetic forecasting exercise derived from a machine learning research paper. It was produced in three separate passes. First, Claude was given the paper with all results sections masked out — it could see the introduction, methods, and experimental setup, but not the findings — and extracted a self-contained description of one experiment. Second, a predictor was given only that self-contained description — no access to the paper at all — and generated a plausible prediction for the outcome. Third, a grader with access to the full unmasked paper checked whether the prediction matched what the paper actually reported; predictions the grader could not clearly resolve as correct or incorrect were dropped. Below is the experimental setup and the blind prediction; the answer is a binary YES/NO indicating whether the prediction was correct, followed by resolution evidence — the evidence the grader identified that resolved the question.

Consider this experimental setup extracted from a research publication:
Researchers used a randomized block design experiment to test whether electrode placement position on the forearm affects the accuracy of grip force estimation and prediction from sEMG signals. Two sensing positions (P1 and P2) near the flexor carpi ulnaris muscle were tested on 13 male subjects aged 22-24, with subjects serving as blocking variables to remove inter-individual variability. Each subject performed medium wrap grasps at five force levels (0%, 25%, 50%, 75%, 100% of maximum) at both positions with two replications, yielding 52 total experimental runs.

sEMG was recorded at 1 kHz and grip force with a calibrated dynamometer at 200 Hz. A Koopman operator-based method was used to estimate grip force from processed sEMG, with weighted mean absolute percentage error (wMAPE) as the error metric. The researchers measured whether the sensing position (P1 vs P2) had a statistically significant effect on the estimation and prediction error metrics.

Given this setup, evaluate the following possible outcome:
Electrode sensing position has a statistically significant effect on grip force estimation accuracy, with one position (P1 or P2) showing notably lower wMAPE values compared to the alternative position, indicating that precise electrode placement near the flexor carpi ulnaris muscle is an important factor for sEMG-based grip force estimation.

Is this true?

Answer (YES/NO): NO